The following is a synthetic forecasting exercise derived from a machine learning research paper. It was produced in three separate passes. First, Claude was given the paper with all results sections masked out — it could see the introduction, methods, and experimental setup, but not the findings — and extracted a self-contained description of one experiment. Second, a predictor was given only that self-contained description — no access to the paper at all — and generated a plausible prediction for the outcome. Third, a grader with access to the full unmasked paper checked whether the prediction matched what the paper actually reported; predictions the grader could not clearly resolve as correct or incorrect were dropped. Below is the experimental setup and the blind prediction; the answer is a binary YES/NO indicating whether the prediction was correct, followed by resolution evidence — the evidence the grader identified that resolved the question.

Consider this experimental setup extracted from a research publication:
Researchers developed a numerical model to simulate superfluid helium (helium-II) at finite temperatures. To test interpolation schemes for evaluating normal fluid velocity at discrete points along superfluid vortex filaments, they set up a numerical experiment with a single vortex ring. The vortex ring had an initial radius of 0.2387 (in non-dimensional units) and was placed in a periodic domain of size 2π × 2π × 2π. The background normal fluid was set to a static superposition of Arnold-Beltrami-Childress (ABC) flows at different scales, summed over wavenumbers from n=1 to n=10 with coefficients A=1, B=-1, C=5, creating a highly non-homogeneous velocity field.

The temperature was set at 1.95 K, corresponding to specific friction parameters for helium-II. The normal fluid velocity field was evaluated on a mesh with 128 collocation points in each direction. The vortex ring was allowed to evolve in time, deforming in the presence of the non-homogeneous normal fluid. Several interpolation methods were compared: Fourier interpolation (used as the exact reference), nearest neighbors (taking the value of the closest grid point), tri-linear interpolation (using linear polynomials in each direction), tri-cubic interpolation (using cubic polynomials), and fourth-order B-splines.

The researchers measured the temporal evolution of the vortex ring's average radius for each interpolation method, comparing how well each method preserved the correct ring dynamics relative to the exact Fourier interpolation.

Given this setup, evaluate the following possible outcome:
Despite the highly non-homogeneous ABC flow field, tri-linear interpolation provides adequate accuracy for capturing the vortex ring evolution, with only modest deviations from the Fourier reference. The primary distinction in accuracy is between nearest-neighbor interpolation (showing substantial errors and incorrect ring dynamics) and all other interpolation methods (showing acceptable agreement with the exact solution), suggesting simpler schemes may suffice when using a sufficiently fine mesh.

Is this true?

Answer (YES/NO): NO